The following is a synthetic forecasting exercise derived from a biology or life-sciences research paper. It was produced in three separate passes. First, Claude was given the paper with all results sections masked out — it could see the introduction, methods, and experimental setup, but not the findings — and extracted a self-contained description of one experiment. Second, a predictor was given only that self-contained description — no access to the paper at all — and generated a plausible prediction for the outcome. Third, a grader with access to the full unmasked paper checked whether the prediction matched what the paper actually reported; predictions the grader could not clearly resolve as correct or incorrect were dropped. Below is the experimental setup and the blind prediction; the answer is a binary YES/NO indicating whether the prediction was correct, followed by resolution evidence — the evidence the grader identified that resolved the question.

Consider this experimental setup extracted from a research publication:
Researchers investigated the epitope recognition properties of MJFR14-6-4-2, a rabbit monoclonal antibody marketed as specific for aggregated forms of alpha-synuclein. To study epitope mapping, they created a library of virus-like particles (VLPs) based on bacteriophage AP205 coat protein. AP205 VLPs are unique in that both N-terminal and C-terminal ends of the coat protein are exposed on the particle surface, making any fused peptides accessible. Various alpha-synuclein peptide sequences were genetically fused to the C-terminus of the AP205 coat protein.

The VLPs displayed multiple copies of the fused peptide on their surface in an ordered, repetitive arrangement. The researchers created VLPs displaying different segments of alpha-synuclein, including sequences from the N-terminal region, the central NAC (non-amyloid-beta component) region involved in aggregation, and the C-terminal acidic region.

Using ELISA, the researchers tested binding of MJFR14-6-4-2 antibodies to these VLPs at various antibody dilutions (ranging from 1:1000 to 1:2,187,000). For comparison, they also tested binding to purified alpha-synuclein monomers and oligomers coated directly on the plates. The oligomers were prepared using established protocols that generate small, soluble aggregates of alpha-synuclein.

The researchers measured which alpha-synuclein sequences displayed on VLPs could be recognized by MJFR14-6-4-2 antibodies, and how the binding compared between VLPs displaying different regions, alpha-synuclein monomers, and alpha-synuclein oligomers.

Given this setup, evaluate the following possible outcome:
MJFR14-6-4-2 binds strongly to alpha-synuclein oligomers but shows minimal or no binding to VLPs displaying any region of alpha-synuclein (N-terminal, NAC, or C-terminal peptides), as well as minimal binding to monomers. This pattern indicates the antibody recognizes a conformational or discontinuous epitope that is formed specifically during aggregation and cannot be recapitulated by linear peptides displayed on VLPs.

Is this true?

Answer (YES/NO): NO